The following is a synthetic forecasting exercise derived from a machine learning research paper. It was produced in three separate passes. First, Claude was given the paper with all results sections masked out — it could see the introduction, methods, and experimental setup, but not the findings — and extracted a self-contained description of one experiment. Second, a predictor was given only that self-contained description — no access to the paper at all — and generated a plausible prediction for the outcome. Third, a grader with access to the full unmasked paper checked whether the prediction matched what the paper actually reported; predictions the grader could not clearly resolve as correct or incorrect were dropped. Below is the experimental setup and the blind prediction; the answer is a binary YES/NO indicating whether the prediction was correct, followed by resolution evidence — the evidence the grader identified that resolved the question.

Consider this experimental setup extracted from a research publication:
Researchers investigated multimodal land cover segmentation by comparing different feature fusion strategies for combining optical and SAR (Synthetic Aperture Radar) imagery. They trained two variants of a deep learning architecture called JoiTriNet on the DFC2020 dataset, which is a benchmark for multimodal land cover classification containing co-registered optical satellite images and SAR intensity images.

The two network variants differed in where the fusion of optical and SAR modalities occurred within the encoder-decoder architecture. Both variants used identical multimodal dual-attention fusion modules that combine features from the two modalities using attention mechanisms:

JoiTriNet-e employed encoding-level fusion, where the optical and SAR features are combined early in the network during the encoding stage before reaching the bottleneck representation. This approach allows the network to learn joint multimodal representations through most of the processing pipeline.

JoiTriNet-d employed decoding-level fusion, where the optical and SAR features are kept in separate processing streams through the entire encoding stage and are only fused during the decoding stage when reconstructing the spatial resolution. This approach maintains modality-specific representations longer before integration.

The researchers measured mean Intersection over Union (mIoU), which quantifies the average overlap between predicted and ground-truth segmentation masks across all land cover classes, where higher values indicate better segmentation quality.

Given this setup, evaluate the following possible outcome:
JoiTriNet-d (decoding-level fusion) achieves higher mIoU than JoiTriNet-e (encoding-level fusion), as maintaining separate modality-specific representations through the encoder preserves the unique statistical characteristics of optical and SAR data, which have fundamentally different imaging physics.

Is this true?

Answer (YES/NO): YES